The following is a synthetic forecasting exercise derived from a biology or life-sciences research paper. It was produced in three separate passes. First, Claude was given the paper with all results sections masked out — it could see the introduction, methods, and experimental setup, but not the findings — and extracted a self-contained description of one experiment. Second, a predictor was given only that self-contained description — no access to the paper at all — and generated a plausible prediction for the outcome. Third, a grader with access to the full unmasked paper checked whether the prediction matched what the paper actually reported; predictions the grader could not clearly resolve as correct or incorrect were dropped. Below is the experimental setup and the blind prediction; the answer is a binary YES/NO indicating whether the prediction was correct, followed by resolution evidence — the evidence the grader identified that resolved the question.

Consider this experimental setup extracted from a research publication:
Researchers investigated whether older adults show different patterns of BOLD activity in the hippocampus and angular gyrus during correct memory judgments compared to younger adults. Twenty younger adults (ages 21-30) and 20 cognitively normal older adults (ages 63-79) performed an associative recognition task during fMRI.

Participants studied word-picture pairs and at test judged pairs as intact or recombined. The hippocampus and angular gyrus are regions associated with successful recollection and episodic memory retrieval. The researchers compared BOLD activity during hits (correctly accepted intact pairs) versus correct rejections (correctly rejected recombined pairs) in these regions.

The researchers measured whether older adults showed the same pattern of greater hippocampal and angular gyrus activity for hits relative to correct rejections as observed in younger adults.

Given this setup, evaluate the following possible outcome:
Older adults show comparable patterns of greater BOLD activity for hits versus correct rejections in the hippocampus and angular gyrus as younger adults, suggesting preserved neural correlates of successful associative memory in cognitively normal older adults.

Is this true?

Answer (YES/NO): YES